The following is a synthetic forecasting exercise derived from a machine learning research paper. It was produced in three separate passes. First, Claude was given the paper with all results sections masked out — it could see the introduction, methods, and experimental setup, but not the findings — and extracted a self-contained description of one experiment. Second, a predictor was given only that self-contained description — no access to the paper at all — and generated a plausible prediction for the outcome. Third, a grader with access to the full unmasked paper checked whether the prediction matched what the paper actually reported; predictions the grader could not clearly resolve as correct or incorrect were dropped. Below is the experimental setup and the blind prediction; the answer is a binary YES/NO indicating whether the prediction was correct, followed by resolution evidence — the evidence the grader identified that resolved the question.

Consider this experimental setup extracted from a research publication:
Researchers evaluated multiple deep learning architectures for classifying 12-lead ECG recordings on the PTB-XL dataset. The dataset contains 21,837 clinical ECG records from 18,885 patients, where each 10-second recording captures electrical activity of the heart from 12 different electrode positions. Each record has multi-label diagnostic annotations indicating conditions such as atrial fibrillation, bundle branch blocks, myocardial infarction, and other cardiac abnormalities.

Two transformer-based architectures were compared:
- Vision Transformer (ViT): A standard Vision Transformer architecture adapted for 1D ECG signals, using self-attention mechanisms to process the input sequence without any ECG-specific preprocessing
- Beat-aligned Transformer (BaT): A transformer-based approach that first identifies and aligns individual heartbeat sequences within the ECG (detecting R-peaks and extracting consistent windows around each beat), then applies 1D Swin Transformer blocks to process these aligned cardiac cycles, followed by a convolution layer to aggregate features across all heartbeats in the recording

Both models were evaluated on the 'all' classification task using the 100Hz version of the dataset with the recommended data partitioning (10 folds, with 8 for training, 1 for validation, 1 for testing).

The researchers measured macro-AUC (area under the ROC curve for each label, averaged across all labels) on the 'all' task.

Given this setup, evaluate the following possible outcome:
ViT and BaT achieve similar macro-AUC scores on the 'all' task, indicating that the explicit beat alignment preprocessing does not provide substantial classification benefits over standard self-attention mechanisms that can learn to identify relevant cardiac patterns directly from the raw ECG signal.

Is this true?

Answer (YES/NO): NO